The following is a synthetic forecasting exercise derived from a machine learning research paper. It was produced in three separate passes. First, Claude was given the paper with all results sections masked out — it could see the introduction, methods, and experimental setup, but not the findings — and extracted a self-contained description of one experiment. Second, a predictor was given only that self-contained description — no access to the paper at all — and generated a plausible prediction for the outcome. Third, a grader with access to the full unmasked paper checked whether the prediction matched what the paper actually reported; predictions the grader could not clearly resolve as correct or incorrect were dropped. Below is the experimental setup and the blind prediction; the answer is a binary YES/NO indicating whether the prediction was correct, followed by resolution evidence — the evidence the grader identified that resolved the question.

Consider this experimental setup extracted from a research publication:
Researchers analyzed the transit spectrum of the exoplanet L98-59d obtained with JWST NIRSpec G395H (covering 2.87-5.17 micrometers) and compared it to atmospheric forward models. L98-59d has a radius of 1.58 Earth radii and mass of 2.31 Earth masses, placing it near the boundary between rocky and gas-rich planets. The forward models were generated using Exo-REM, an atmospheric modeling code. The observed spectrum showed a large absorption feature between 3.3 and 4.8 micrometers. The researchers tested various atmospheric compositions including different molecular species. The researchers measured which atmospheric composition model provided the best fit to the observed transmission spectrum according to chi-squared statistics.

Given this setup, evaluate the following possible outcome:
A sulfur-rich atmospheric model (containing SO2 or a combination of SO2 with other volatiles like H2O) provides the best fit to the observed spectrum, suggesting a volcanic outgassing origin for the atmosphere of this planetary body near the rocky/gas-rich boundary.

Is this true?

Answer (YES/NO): NO